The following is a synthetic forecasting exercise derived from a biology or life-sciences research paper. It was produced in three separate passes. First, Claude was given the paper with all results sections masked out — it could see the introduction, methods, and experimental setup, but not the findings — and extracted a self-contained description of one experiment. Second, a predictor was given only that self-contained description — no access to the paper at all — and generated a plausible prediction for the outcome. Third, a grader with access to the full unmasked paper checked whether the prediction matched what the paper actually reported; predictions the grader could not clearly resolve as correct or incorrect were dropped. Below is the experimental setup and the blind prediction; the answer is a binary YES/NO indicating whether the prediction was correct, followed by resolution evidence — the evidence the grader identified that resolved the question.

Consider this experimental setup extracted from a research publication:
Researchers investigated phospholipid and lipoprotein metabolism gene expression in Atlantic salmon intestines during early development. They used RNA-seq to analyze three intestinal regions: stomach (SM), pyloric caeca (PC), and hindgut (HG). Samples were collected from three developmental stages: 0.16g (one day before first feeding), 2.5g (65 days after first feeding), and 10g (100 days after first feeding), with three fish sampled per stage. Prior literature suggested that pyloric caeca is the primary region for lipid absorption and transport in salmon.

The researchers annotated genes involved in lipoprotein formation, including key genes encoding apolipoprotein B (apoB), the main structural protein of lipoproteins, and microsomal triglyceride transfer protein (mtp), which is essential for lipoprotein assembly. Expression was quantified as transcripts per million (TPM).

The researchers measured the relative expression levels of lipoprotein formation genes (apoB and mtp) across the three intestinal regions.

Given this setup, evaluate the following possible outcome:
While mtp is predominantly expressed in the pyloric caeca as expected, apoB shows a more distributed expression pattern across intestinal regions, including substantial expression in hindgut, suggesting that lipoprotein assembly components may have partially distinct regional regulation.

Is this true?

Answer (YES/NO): NO